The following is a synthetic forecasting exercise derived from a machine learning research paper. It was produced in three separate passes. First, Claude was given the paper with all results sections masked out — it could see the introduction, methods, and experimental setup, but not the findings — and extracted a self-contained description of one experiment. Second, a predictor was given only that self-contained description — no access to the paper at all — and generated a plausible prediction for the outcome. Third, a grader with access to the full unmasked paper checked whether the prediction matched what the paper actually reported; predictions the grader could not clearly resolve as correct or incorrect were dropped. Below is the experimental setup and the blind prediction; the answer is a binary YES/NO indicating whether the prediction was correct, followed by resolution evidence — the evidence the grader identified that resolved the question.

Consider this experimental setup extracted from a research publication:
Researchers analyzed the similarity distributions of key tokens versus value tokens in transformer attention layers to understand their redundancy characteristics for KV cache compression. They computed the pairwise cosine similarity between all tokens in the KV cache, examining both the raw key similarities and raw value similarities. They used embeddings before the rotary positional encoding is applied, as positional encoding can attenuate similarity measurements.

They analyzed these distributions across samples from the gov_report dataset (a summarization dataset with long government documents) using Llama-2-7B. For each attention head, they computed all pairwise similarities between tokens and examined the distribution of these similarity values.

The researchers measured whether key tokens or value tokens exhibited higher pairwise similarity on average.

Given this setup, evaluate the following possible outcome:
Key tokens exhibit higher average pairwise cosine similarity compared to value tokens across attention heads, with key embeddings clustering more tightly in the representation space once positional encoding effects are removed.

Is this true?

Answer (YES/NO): YES